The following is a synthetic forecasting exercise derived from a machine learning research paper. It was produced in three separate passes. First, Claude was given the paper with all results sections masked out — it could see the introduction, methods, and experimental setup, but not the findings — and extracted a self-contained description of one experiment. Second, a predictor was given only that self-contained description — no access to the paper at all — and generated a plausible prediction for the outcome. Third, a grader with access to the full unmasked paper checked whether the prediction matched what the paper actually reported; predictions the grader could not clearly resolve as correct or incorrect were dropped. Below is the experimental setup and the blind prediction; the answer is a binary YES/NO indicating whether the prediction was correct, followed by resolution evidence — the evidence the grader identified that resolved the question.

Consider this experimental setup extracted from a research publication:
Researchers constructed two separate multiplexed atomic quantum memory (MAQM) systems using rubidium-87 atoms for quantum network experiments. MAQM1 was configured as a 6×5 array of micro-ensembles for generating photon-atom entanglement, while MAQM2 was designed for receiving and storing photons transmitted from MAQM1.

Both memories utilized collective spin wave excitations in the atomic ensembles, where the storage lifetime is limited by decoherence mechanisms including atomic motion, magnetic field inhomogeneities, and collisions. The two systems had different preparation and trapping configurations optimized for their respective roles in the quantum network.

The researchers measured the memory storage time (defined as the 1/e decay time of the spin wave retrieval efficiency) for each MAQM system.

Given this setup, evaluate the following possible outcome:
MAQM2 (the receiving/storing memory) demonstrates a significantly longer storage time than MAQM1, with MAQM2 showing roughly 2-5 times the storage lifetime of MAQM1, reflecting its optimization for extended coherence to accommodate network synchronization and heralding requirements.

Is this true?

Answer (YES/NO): NO